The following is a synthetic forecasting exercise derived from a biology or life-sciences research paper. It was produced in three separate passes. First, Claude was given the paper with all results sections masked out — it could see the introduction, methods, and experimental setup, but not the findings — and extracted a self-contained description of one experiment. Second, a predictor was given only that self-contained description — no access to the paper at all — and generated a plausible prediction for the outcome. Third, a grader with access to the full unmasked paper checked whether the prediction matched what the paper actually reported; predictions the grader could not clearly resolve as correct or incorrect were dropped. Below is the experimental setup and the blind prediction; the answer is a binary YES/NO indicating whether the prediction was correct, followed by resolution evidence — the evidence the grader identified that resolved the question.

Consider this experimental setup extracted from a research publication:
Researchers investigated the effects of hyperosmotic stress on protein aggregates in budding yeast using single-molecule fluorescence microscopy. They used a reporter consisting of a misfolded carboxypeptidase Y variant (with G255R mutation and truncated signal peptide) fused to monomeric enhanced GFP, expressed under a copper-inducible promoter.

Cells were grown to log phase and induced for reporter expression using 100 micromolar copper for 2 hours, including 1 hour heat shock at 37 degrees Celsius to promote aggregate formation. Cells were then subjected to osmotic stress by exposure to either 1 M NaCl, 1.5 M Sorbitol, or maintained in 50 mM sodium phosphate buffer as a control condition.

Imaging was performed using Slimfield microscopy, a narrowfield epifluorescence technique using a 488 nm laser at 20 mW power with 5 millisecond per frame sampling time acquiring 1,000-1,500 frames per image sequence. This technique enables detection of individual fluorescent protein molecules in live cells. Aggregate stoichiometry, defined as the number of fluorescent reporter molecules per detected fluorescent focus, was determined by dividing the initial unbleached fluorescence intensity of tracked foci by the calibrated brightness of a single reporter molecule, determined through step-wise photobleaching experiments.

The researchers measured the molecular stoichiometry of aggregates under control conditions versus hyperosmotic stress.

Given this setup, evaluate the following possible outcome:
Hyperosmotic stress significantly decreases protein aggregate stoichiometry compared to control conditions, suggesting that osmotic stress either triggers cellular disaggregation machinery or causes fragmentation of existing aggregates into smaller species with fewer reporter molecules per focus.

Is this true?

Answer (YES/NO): NO